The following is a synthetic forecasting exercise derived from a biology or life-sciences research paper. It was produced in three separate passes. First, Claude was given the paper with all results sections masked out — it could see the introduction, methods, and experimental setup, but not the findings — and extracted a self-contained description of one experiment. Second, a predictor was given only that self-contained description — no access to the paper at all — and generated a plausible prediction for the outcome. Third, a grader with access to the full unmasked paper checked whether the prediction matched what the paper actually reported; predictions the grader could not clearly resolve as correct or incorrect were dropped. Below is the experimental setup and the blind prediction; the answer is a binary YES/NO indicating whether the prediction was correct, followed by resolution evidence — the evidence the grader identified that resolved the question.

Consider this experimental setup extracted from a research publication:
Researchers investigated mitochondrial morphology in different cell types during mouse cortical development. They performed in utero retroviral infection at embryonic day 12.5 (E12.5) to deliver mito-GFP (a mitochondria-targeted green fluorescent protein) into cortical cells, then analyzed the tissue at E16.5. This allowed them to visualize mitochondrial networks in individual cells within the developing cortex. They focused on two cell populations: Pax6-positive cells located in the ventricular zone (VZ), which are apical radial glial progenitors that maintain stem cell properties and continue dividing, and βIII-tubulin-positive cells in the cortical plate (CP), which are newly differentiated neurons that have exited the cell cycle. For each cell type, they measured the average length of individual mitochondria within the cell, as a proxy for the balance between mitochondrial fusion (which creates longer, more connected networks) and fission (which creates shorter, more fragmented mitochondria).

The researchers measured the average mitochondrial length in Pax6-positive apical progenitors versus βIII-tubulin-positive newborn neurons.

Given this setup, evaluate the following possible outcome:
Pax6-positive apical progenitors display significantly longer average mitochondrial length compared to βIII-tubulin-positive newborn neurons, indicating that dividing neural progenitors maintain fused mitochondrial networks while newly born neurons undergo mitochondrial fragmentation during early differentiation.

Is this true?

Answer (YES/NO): YES